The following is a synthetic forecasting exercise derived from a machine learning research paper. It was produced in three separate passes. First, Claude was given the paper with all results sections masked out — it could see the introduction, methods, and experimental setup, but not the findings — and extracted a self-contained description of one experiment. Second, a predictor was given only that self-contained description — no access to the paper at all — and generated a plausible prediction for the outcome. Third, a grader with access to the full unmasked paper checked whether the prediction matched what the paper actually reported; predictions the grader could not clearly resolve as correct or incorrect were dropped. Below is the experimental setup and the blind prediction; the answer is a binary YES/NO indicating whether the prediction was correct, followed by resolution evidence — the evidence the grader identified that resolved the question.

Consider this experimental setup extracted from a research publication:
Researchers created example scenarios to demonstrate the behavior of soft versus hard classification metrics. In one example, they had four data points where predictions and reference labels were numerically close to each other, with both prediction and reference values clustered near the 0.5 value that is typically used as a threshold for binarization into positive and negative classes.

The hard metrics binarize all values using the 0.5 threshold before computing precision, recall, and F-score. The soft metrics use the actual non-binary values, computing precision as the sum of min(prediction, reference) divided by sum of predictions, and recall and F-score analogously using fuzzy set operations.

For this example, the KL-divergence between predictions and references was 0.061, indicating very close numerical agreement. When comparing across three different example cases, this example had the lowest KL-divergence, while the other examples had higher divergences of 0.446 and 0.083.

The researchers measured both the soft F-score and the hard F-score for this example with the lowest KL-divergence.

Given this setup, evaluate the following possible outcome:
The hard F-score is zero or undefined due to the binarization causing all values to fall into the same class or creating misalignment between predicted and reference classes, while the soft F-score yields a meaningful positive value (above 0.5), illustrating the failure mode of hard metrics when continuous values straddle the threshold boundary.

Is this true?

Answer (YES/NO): YES